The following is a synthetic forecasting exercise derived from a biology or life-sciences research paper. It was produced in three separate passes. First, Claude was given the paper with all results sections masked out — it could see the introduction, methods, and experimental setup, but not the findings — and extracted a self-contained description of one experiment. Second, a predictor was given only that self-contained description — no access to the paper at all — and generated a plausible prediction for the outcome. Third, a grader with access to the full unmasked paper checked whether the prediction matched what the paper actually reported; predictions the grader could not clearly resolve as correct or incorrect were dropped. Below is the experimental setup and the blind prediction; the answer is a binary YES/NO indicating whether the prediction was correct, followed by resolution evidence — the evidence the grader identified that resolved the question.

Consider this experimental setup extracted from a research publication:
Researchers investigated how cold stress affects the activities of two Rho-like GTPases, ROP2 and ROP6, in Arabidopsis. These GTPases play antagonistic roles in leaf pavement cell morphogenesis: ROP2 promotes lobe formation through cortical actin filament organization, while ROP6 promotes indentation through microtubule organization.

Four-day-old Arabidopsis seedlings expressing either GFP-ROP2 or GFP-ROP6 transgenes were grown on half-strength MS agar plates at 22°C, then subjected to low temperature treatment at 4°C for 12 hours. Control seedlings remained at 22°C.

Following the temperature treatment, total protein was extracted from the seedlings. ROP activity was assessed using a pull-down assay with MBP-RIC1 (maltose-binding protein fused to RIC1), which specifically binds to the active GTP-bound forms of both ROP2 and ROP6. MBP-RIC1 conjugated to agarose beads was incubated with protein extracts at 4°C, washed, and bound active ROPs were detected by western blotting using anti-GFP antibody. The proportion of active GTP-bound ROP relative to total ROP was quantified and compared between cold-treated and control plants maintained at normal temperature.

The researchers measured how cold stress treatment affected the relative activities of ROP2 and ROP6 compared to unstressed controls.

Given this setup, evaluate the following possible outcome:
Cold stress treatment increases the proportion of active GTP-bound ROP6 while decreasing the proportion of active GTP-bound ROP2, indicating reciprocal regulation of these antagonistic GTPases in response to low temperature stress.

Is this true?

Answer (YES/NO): NO